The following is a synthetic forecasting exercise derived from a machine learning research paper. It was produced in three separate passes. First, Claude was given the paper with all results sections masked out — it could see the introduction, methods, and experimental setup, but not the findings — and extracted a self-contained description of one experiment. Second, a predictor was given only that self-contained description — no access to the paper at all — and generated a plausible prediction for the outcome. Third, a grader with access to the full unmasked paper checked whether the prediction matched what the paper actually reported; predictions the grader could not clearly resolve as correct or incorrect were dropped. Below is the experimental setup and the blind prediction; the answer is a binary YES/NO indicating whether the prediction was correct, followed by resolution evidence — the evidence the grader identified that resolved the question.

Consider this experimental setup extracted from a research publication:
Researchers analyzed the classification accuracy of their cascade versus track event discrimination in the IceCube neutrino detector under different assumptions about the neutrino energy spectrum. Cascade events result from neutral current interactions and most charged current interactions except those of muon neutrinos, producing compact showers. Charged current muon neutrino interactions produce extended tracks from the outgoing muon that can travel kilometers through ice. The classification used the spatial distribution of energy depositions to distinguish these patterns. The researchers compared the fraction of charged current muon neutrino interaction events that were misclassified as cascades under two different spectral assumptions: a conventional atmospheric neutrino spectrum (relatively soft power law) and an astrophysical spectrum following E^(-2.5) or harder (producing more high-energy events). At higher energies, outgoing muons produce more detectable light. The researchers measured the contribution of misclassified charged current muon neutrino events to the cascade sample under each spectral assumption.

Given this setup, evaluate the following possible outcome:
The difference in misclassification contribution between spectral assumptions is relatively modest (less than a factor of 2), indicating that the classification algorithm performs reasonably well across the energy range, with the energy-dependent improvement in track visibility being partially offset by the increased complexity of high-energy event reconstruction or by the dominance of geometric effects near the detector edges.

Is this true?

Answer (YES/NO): NO